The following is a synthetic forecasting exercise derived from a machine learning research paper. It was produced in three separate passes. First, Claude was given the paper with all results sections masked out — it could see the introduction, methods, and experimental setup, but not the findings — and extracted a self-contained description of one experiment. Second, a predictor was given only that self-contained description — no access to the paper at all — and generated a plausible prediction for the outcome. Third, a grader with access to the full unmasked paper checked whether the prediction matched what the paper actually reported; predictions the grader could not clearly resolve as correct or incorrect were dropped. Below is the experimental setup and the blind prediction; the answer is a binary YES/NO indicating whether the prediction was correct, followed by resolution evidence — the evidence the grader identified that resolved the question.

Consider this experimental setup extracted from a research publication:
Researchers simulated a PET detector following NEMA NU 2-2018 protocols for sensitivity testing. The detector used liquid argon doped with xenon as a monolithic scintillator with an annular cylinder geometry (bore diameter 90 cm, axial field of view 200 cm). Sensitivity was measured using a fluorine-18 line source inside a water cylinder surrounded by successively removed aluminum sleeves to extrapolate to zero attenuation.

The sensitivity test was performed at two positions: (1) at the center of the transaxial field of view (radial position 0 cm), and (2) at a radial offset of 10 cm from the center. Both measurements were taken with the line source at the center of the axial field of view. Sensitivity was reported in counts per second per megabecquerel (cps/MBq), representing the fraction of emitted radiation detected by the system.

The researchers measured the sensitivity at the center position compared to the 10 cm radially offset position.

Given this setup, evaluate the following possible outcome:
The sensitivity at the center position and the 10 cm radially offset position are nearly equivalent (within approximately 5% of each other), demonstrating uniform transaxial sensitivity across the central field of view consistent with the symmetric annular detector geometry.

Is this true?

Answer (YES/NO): NO